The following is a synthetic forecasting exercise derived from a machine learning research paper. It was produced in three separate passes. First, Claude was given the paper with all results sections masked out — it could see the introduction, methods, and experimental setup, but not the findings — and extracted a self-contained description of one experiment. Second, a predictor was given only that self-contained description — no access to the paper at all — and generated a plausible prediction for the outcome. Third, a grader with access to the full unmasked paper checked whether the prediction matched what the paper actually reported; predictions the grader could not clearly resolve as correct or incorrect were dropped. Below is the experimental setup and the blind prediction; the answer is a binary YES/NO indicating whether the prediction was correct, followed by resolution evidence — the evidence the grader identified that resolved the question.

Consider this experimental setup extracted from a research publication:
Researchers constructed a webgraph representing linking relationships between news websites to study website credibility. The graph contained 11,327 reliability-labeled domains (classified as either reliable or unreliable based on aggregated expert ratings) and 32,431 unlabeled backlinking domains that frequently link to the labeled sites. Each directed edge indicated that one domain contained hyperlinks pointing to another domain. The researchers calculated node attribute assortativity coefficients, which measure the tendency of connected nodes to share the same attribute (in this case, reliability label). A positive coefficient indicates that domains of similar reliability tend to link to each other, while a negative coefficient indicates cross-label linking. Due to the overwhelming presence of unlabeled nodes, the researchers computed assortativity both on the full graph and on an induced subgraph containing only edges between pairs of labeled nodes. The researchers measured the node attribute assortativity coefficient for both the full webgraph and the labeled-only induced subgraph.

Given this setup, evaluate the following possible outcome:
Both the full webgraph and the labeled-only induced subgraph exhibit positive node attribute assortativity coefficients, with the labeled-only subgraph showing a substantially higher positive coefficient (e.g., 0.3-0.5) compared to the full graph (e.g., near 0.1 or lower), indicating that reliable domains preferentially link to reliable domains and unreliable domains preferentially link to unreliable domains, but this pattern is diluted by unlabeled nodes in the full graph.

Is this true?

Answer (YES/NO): NO